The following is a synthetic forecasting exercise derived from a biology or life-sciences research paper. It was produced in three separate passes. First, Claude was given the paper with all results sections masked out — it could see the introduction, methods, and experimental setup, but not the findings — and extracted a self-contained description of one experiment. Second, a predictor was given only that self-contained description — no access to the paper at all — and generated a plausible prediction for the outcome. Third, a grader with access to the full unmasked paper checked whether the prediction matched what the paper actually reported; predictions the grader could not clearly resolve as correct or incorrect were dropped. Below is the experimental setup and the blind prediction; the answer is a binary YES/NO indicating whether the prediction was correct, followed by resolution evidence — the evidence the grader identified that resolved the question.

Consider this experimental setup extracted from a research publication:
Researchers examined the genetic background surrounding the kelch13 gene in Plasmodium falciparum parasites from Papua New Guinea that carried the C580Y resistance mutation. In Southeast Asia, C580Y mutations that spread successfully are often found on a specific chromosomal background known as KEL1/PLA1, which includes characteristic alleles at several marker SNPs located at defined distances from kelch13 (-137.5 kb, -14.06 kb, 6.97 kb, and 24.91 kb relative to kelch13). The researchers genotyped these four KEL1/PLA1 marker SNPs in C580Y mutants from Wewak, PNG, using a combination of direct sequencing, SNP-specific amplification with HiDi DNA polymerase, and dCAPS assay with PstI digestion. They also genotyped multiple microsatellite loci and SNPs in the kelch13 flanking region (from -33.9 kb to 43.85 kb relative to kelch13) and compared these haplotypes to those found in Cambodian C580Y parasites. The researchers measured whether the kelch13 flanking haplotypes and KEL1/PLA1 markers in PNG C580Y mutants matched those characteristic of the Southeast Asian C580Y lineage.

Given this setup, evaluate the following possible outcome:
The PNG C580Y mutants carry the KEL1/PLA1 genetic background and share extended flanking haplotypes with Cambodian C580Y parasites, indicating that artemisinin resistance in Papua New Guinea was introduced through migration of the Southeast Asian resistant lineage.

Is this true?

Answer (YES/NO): NO